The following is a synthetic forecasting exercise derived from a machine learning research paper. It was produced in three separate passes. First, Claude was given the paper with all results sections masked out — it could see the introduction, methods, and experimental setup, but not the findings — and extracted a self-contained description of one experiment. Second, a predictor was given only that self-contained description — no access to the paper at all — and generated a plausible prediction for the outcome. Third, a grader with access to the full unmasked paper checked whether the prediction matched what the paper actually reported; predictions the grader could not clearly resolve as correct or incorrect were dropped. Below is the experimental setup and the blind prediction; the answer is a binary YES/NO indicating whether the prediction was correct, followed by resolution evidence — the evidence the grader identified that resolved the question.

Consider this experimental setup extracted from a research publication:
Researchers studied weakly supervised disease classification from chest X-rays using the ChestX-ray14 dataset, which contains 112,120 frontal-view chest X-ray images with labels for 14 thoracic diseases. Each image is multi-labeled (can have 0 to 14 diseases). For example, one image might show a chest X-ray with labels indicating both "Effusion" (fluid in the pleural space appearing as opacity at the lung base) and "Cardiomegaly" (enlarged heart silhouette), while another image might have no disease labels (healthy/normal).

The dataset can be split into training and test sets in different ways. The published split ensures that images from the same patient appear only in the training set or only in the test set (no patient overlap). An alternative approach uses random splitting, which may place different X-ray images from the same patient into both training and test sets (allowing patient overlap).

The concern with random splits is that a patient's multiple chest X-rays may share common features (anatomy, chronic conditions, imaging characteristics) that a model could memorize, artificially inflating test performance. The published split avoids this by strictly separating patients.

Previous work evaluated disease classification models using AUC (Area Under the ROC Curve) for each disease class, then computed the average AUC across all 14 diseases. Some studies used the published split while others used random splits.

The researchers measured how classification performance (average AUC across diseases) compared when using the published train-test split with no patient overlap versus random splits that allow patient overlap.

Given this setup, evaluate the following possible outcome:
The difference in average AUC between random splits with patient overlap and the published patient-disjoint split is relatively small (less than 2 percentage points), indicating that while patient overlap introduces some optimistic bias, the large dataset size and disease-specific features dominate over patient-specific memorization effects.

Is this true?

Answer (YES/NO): NO